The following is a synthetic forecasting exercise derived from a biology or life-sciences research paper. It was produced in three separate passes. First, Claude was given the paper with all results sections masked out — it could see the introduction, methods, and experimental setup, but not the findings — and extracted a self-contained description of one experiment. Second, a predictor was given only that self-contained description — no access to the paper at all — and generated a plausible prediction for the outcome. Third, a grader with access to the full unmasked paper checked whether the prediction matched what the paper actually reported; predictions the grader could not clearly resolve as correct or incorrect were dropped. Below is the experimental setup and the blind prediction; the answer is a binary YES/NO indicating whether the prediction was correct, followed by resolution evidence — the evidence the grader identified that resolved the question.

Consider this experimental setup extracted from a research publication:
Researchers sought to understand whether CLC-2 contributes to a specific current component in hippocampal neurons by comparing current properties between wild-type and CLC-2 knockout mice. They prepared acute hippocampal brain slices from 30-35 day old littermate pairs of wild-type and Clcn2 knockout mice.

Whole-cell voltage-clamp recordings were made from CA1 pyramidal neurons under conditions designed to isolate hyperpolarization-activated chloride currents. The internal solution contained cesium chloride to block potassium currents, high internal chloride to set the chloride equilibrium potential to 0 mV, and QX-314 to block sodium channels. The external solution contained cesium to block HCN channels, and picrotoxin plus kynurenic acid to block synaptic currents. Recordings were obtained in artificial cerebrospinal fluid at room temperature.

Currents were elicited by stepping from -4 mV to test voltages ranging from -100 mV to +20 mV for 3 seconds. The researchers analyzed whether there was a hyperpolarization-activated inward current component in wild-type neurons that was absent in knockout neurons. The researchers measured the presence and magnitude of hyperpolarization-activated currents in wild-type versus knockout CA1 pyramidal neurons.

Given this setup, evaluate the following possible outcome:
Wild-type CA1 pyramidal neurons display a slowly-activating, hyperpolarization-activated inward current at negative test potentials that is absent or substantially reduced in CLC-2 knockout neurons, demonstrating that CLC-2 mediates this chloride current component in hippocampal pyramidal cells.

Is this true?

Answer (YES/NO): YES